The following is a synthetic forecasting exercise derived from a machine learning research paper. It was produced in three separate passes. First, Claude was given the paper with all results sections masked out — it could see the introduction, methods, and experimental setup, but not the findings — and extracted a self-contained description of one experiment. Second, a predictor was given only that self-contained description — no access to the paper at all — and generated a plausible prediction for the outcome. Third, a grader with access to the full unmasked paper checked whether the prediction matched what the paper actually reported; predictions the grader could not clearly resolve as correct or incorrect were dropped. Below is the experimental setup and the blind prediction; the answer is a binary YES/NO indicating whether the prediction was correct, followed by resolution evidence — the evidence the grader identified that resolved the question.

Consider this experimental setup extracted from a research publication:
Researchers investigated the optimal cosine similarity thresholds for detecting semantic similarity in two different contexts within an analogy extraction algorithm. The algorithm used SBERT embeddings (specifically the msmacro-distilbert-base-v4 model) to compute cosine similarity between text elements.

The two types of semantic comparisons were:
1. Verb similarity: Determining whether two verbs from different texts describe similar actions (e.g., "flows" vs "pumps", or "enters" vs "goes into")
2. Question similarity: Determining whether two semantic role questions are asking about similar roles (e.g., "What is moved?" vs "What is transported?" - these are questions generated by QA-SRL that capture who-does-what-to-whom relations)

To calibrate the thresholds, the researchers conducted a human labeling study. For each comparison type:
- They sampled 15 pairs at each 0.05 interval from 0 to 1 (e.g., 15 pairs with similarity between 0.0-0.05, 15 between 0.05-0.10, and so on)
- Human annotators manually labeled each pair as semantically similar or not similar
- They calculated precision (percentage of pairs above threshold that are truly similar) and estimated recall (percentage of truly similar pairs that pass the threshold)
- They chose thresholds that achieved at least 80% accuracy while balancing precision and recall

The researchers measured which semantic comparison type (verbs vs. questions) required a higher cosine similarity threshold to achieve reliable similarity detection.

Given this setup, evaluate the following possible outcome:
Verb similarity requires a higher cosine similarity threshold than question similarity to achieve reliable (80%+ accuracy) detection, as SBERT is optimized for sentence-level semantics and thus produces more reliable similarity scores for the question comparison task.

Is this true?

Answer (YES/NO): NO